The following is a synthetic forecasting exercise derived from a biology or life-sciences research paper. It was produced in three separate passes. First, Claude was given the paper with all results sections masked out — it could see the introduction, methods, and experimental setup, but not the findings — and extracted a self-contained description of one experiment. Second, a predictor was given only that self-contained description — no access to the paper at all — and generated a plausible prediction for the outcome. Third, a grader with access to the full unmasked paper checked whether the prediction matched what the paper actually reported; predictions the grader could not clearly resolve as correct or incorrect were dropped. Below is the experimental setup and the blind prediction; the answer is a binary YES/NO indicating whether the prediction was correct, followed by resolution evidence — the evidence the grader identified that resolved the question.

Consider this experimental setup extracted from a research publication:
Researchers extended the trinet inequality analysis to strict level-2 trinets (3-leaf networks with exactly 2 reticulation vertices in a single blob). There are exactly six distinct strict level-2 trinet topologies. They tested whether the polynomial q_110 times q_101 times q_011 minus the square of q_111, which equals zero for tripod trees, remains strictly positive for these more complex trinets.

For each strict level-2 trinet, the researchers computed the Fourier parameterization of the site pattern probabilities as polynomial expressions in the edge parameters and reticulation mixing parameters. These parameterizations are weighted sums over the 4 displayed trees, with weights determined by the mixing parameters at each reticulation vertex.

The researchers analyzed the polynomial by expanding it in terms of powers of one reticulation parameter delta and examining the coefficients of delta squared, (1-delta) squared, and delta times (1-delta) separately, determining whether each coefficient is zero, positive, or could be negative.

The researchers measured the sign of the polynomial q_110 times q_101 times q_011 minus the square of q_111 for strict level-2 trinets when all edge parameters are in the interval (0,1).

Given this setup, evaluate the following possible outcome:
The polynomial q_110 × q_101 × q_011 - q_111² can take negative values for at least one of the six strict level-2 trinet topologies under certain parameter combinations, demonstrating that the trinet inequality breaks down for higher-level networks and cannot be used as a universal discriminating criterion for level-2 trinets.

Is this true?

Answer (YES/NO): NO